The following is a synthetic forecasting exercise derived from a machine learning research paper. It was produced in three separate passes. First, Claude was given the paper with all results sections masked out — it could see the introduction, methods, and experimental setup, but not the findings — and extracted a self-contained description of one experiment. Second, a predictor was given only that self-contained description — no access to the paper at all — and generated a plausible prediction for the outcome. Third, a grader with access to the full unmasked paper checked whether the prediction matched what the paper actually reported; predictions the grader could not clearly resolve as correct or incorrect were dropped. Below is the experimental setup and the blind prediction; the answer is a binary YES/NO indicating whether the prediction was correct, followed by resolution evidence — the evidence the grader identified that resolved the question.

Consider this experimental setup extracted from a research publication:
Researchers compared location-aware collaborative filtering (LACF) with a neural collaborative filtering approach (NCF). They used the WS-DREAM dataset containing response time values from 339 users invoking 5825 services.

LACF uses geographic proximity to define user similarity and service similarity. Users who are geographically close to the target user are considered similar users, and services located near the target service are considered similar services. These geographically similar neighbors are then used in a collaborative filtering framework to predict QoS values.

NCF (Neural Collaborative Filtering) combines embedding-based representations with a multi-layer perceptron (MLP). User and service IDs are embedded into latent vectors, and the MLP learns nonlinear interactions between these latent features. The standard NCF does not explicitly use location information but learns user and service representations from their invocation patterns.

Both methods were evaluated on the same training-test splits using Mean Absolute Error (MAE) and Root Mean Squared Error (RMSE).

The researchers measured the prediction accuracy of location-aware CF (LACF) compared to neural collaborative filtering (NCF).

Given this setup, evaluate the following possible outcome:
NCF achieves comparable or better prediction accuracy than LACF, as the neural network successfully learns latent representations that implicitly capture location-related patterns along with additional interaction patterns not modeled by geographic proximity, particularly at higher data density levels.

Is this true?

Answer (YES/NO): NO